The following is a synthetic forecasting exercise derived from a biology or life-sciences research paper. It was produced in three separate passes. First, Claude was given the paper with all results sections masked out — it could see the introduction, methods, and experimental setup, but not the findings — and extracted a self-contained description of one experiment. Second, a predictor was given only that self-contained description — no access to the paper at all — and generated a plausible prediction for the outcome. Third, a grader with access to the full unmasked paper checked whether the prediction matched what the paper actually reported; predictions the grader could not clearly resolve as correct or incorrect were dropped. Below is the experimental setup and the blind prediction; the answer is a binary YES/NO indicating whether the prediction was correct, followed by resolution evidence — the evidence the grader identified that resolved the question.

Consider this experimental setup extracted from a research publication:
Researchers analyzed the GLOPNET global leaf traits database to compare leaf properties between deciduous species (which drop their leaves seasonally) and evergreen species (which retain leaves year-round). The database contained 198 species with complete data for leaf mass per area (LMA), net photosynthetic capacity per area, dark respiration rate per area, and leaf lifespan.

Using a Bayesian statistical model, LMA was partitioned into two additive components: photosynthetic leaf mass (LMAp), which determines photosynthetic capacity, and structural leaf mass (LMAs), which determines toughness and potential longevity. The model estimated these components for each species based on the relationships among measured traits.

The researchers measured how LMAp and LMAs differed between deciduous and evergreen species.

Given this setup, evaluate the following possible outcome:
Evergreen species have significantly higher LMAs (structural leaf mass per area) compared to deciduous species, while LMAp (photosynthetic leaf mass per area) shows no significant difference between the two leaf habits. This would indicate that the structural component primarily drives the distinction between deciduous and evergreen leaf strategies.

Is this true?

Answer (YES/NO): YES